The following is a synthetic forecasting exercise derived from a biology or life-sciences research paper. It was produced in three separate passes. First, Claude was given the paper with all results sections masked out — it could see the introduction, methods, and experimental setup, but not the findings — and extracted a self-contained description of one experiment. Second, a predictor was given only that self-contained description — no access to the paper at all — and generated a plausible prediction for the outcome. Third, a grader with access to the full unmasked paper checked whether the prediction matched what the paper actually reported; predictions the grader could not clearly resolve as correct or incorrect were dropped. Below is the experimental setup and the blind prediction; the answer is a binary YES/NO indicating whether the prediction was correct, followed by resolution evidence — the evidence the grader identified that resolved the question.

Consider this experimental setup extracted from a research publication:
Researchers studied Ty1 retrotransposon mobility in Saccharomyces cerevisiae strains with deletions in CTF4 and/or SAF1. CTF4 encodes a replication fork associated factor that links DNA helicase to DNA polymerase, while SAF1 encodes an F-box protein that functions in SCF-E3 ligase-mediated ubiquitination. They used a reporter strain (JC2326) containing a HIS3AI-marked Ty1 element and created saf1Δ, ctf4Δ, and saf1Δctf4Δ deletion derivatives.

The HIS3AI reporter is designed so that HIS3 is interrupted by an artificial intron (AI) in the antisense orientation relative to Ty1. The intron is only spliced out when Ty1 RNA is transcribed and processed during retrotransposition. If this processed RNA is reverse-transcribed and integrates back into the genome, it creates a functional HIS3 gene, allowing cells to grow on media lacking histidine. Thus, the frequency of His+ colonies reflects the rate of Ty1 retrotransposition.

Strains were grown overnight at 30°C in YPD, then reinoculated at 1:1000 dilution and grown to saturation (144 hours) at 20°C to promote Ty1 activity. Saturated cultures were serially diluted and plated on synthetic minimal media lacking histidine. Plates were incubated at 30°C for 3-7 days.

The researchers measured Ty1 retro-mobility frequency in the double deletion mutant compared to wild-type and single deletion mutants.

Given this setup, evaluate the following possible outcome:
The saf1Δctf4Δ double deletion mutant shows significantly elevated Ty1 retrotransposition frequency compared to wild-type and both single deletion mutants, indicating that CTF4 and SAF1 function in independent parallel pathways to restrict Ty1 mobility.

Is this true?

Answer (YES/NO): YES